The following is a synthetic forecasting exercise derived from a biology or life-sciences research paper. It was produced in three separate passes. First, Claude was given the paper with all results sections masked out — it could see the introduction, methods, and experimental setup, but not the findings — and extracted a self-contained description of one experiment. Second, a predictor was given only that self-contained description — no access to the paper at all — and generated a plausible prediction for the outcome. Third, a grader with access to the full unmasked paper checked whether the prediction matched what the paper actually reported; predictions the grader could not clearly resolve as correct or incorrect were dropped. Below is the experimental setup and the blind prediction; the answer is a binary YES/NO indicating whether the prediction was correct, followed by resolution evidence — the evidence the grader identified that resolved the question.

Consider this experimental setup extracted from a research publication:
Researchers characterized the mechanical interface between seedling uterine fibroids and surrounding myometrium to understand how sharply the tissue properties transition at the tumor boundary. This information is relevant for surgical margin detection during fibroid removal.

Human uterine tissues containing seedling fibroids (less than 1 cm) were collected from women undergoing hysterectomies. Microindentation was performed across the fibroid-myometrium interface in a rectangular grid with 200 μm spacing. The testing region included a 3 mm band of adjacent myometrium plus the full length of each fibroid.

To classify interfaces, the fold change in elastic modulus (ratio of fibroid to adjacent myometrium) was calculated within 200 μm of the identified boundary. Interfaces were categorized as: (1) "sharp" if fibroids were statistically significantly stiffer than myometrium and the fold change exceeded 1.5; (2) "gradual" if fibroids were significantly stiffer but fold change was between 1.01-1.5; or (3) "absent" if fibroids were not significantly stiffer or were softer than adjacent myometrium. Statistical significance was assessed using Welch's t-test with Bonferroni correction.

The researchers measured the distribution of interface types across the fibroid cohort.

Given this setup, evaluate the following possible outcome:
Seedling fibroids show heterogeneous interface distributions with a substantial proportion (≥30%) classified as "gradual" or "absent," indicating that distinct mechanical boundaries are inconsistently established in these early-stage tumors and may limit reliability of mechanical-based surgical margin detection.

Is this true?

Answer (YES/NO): YES